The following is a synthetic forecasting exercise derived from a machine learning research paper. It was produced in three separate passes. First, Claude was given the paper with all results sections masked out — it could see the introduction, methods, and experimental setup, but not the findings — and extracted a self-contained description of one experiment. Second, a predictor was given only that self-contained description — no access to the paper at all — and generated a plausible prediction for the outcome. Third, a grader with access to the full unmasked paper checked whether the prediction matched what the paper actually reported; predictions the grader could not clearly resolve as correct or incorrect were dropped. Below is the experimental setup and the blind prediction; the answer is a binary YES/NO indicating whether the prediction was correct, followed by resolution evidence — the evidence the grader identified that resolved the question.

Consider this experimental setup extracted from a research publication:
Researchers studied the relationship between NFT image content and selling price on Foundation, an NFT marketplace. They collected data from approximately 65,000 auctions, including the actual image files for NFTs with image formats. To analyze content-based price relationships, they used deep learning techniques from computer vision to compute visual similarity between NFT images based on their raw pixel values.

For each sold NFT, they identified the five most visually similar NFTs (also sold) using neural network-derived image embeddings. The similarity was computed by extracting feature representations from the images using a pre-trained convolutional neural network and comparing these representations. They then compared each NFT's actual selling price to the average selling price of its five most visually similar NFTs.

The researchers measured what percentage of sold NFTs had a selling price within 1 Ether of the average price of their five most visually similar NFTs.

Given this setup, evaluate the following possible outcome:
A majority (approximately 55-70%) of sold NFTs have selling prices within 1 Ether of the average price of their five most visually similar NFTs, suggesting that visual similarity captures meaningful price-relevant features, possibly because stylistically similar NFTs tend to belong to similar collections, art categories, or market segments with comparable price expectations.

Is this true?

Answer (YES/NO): NO